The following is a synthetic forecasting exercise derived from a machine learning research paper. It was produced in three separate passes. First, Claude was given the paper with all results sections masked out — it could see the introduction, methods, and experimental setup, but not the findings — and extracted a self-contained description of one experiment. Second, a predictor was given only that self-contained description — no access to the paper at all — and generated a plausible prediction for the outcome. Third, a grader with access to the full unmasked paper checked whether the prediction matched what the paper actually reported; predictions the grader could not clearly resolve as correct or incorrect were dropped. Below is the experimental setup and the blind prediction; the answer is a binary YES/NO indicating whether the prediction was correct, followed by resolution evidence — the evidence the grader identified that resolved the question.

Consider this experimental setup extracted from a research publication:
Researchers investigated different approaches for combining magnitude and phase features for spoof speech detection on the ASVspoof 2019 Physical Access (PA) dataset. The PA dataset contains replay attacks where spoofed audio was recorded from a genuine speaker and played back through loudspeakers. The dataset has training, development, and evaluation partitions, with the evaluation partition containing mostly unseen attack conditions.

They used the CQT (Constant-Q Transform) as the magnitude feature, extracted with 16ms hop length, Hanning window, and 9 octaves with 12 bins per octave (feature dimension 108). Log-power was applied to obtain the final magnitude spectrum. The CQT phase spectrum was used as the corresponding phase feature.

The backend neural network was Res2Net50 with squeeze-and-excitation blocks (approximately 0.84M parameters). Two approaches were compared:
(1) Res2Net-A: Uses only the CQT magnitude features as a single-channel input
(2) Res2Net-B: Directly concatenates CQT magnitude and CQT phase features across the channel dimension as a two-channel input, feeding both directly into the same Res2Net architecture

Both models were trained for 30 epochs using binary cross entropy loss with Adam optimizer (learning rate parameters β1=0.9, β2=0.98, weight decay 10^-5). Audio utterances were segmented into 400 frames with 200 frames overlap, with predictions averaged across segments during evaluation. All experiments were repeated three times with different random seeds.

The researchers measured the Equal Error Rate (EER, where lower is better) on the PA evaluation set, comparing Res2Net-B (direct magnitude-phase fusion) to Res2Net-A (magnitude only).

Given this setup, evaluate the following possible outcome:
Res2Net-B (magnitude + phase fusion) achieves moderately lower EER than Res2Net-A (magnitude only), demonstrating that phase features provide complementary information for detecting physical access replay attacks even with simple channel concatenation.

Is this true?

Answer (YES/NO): NO